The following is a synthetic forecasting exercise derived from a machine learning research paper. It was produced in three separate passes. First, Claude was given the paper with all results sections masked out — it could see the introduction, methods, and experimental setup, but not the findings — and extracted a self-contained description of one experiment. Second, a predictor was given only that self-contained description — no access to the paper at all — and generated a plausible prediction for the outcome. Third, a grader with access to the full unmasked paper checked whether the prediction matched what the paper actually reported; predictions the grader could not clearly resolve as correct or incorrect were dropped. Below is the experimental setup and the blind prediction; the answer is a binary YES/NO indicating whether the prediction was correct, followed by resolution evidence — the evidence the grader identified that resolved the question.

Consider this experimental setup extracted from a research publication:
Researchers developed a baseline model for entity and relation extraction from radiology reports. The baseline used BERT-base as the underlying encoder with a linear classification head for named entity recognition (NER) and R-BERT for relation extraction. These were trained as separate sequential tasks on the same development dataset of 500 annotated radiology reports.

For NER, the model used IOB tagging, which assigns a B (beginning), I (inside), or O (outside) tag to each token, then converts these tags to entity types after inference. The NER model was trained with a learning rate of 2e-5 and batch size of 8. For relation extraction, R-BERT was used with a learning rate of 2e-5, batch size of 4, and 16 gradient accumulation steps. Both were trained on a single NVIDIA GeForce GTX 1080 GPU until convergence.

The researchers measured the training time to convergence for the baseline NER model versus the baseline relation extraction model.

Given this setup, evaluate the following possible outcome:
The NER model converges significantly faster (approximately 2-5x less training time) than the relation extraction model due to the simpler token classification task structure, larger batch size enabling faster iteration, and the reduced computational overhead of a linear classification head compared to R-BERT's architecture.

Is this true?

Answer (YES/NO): YES